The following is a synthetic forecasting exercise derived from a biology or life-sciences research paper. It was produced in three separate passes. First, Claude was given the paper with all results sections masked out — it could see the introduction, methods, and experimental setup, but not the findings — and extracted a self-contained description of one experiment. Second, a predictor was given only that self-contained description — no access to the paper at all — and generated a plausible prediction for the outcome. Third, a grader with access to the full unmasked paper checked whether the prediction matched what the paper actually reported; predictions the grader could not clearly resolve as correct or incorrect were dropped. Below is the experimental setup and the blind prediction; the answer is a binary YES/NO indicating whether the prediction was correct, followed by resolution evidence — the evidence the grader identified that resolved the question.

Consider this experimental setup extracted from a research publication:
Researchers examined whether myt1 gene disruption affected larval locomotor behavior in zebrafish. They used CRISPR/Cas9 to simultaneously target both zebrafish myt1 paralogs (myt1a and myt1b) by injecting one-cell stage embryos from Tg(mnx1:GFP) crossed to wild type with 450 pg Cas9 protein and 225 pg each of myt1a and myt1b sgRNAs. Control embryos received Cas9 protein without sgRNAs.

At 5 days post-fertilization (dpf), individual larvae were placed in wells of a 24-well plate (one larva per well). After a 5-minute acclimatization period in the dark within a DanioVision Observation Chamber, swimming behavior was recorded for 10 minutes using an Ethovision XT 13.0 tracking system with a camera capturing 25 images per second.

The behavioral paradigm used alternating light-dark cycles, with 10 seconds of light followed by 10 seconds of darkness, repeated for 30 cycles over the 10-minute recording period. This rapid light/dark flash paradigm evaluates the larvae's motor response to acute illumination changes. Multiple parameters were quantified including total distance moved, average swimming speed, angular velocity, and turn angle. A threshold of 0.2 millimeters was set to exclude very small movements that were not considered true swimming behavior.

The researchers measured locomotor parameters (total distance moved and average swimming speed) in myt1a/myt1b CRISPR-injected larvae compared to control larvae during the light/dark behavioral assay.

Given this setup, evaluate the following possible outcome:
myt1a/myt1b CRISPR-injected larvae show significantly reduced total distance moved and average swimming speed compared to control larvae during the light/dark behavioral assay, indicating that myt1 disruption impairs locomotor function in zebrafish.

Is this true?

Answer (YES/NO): NO